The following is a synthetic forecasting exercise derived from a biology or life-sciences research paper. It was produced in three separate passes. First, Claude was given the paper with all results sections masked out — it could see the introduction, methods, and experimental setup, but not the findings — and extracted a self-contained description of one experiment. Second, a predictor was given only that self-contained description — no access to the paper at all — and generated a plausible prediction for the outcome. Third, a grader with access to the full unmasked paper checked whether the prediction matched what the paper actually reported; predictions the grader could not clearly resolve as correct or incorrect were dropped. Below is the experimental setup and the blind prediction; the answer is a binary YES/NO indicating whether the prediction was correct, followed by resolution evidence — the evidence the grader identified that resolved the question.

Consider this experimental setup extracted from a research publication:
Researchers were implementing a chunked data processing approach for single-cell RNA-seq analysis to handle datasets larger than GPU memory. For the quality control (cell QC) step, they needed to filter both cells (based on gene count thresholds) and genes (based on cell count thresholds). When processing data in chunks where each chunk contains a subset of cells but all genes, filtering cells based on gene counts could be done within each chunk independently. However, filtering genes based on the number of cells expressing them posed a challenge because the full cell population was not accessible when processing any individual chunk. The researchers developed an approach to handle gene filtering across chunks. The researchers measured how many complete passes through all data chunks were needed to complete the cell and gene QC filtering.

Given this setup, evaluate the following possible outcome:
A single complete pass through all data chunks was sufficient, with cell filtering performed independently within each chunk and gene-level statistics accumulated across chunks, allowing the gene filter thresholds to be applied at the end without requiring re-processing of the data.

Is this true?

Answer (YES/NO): YES